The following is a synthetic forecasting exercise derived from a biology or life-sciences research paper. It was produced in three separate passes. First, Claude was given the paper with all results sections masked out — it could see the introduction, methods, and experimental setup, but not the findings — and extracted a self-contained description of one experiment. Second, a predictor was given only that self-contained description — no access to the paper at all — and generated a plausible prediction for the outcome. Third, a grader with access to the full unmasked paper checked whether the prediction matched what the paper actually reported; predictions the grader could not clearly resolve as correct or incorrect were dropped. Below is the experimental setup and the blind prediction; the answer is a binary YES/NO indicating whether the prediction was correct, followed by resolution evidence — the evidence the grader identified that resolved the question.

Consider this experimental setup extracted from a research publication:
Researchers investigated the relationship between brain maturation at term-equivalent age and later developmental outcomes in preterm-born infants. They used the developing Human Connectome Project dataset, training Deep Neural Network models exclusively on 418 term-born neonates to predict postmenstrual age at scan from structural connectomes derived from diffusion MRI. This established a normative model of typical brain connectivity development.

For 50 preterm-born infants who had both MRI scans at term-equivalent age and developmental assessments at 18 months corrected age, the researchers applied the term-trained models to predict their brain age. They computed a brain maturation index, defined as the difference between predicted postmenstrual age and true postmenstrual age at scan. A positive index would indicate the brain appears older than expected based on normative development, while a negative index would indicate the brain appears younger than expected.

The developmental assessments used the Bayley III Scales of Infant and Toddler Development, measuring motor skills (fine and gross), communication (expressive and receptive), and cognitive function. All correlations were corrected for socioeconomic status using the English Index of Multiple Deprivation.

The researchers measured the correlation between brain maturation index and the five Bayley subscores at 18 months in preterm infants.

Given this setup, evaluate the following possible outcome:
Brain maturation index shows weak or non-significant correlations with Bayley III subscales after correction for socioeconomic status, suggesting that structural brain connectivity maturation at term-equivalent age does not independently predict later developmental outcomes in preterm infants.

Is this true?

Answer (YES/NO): NO